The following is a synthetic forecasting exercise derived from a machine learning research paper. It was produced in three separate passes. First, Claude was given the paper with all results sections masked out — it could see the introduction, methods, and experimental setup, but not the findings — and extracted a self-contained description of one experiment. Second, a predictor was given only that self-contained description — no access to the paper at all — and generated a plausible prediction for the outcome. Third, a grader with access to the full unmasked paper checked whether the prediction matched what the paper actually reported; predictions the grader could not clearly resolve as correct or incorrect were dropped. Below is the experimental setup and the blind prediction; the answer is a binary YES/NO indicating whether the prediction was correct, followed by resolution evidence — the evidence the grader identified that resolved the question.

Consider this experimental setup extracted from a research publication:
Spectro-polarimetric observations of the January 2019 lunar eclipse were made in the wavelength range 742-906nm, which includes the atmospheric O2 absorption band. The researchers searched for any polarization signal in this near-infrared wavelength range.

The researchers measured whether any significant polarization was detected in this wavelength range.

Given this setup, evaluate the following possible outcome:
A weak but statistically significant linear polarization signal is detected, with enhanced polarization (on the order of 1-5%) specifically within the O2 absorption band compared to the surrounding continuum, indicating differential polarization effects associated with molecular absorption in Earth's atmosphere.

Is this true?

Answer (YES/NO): NO